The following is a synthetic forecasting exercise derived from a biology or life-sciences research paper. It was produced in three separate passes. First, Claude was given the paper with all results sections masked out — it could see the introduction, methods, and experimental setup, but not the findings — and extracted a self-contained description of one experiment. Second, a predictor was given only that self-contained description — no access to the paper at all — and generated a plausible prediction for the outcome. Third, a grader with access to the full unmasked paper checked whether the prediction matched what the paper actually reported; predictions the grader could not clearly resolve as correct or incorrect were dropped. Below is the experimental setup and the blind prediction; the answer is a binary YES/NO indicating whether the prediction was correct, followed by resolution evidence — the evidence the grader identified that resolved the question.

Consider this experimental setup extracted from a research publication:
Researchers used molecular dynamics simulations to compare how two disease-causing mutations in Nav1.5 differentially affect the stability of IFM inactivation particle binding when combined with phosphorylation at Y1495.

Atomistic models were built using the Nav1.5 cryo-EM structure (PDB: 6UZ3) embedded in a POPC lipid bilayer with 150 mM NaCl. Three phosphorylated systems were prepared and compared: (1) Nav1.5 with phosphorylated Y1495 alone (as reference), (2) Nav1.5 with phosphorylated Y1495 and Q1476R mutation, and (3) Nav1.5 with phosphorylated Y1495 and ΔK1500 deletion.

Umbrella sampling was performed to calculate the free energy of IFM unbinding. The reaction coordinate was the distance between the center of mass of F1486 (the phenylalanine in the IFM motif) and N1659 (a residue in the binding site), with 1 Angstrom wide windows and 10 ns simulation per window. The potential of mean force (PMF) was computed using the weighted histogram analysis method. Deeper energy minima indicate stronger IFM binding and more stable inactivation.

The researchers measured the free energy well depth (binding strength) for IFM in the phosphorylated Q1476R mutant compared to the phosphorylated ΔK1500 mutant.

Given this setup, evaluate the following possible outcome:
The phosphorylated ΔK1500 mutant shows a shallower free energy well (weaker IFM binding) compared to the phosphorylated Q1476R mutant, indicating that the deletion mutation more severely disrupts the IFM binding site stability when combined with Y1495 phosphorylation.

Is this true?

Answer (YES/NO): NO